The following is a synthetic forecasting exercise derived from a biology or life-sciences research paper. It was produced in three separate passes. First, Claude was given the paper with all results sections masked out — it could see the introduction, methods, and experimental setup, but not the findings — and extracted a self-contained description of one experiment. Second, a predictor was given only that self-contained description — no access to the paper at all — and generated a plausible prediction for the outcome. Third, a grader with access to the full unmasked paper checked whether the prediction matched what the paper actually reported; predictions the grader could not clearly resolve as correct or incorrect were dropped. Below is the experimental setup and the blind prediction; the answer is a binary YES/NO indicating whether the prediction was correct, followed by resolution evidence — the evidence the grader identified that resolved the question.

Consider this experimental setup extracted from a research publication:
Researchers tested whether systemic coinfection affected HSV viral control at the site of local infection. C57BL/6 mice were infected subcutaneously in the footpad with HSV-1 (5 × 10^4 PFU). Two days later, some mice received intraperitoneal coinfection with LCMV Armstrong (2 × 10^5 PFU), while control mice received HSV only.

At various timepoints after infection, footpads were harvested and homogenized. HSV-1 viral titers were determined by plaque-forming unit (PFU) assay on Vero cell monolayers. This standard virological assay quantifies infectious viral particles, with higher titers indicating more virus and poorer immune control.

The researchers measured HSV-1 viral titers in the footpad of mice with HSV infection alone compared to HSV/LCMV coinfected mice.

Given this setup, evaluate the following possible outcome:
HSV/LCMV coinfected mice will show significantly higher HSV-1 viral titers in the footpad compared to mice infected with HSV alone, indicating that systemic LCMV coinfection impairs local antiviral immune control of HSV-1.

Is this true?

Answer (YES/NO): NO